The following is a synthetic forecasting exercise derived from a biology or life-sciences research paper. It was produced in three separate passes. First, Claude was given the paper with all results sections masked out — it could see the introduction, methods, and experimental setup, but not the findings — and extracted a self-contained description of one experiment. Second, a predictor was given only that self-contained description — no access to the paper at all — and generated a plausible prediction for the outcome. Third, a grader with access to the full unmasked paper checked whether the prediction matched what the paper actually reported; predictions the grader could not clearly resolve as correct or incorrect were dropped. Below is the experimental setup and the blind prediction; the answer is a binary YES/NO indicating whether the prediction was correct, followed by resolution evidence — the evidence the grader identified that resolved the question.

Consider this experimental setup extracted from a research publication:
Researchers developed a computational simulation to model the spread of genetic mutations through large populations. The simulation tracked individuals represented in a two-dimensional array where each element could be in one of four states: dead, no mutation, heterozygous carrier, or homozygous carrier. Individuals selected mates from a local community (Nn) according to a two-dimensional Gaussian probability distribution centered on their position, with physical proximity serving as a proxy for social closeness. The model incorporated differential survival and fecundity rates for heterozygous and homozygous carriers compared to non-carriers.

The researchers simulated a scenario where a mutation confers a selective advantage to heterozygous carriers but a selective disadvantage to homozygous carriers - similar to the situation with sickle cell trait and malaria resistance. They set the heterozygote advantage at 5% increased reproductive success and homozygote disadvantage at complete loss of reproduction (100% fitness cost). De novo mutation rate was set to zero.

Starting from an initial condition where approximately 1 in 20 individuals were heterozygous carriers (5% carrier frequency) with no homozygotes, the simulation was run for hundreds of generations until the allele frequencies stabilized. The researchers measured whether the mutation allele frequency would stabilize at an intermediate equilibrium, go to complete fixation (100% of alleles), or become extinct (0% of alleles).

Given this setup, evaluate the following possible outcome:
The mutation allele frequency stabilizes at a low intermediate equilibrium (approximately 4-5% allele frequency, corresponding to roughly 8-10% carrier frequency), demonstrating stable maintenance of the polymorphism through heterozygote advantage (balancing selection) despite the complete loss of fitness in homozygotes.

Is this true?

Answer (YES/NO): YES